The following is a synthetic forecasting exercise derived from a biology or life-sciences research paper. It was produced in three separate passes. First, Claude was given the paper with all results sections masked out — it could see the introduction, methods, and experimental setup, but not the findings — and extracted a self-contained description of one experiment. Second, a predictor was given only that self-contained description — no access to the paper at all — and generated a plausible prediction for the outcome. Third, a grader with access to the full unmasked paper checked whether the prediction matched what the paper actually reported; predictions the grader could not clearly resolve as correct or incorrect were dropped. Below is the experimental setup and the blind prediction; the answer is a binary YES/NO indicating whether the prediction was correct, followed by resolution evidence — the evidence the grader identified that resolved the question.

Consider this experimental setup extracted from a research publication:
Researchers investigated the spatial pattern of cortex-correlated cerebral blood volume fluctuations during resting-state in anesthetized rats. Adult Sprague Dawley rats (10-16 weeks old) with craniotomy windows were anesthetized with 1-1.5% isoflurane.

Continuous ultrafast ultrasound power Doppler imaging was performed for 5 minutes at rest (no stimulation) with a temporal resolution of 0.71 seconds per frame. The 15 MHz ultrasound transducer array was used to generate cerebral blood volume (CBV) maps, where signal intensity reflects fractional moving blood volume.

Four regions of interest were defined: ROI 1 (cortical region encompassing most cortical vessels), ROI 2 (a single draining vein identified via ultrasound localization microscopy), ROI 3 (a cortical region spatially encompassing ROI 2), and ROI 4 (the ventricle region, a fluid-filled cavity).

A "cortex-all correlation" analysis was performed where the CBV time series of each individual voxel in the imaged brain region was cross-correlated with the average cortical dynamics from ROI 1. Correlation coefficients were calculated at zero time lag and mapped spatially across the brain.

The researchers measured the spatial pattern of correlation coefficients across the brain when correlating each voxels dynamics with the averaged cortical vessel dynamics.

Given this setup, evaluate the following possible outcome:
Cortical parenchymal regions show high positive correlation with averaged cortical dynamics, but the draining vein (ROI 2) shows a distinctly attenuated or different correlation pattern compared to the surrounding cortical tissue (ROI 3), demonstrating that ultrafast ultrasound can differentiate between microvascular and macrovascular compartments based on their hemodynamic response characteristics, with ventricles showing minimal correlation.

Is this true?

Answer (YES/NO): YES